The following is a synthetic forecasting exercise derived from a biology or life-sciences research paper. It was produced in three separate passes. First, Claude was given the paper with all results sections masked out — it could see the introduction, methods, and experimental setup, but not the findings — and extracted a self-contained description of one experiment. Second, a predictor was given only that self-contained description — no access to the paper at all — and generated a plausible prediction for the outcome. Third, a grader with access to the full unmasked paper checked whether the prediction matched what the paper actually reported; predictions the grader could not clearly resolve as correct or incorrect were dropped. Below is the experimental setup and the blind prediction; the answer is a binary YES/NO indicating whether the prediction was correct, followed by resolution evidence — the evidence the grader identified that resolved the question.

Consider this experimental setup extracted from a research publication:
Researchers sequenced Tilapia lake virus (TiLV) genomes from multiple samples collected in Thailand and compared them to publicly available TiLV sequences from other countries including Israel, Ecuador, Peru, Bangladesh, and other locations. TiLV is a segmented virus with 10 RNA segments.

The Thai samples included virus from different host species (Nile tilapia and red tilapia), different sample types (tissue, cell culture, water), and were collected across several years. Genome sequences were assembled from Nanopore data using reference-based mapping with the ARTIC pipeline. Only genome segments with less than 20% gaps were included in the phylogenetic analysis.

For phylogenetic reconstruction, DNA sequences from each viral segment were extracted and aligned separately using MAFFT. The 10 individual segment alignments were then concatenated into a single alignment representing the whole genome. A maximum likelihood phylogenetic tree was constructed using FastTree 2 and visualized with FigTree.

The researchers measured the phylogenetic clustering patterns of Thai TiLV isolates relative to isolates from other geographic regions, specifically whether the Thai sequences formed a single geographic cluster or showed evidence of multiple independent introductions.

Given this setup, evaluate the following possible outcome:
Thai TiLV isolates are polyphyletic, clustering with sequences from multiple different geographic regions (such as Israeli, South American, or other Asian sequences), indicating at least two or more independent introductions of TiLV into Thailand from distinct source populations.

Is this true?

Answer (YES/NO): YES